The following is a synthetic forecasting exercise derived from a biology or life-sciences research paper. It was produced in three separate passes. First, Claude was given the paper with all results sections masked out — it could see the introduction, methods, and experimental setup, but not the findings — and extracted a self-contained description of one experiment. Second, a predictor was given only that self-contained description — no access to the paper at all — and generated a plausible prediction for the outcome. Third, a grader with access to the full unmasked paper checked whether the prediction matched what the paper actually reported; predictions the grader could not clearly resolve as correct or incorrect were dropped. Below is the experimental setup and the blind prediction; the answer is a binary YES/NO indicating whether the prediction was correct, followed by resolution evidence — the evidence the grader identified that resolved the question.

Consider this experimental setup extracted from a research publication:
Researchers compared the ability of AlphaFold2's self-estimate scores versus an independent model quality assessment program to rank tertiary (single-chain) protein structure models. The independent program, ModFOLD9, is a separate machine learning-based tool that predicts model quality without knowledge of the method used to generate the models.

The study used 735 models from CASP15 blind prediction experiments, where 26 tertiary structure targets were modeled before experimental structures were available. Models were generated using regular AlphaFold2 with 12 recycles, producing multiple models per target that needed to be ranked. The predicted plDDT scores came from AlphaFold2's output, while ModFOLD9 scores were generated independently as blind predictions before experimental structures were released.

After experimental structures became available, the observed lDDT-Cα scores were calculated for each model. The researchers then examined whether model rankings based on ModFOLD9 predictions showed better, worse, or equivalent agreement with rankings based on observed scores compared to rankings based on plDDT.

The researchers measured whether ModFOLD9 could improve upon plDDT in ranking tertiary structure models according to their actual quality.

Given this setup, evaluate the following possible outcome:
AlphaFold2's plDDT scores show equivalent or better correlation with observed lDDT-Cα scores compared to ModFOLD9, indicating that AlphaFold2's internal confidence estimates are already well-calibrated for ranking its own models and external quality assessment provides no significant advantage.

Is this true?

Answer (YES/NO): YES